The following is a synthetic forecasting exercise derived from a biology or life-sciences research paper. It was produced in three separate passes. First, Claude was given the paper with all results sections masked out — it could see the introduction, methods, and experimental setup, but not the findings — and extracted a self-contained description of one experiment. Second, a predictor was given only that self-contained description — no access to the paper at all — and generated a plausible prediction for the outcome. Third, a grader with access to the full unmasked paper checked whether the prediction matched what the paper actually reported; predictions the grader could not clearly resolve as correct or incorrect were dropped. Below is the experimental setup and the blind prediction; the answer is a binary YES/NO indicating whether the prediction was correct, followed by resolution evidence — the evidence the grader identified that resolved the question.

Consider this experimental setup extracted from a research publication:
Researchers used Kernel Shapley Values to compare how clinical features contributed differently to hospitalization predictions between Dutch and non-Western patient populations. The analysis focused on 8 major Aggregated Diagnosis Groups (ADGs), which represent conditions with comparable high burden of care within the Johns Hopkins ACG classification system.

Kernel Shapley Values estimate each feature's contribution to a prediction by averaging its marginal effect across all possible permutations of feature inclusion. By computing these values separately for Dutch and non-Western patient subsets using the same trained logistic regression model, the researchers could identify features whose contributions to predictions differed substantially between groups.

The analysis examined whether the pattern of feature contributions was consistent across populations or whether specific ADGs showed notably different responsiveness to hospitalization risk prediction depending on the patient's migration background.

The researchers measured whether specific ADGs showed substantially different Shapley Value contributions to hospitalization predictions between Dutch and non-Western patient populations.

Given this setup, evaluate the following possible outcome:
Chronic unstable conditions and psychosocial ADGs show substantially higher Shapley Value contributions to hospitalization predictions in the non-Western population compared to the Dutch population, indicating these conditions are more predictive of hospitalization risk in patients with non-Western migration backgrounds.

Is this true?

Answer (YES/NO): NO